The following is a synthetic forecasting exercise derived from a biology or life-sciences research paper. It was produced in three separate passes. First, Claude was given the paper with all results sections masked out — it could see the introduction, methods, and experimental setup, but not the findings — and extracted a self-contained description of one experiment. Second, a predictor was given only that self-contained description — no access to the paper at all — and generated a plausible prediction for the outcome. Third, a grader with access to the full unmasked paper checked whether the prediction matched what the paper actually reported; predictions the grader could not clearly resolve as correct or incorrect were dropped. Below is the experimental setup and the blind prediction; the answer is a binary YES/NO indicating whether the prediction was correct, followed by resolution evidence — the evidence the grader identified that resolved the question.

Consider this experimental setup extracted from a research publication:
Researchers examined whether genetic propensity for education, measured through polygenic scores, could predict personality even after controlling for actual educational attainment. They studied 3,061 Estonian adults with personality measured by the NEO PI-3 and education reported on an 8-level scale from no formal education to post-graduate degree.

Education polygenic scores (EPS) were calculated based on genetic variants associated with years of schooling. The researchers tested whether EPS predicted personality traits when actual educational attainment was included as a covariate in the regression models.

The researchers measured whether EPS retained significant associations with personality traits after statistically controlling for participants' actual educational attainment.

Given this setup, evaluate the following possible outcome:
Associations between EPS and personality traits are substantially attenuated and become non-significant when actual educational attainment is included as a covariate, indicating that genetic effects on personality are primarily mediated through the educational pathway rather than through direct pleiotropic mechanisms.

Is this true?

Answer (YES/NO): NO